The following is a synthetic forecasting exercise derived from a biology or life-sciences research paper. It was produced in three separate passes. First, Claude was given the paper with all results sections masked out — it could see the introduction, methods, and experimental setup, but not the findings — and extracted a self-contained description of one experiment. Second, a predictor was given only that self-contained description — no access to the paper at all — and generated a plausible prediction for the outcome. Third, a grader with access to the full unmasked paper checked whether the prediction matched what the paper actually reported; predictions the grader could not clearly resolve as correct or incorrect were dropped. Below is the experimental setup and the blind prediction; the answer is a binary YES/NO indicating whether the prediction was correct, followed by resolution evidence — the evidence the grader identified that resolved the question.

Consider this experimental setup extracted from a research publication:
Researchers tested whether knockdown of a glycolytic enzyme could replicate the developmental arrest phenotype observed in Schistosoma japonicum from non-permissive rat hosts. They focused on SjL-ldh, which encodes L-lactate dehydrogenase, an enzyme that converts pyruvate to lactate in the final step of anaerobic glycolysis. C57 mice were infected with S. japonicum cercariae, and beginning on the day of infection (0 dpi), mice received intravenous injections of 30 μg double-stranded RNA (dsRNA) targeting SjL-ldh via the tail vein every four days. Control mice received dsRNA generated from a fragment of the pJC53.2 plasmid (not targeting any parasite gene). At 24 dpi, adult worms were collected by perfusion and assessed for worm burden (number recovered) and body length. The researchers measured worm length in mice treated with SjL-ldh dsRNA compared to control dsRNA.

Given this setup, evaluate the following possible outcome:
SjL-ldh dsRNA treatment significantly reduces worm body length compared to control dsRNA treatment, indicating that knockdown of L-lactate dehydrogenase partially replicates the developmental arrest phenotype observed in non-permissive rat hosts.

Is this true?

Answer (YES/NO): YES